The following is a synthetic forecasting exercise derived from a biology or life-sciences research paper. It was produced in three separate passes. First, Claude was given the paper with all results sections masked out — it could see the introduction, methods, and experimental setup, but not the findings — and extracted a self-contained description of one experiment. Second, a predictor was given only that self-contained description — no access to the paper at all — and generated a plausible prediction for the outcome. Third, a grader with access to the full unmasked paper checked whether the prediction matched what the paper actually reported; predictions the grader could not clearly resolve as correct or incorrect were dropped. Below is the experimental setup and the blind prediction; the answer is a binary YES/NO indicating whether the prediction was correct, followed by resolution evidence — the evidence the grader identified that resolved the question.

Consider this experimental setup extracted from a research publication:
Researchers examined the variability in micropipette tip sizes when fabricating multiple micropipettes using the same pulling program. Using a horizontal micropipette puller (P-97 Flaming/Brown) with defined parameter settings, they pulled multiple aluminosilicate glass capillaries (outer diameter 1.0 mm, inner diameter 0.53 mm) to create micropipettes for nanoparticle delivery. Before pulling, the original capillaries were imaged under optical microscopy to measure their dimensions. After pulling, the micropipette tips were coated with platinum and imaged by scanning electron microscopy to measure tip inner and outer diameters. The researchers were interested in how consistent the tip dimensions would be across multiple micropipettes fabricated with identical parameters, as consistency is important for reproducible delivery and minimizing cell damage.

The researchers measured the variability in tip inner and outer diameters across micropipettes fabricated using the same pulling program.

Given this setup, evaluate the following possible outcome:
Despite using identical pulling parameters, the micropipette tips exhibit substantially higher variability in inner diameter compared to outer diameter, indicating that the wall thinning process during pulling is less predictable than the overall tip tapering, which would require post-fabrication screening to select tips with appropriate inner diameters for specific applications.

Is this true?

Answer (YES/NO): NO